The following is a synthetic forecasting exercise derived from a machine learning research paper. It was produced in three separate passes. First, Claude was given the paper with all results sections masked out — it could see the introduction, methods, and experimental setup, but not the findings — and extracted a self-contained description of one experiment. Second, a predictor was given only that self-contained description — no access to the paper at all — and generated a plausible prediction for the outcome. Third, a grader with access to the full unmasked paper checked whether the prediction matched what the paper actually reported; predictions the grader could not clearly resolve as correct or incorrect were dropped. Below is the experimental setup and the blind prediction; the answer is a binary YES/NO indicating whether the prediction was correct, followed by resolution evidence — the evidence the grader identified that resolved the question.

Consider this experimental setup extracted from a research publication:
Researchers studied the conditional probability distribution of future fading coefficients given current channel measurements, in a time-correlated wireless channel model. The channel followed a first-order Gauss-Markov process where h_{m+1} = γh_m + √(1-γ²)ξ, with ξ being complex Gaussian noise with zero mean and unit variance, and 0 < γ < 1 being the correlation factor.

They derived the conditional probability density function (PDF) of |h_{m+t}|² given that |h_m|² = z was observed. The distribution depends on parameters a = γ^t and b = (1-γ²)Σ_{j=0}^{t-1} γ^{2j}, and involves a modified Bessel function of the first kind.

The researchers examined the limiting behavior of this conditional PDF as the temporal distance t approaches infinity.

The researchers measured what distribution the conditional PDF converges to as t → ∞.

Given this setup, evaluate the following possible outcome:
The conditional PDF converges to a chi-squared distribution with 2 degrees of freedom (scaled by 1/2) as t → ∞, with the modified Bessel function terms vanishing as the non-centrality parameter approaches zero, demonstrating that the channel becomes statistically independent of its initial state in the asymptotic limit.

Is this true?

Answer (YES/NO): NO